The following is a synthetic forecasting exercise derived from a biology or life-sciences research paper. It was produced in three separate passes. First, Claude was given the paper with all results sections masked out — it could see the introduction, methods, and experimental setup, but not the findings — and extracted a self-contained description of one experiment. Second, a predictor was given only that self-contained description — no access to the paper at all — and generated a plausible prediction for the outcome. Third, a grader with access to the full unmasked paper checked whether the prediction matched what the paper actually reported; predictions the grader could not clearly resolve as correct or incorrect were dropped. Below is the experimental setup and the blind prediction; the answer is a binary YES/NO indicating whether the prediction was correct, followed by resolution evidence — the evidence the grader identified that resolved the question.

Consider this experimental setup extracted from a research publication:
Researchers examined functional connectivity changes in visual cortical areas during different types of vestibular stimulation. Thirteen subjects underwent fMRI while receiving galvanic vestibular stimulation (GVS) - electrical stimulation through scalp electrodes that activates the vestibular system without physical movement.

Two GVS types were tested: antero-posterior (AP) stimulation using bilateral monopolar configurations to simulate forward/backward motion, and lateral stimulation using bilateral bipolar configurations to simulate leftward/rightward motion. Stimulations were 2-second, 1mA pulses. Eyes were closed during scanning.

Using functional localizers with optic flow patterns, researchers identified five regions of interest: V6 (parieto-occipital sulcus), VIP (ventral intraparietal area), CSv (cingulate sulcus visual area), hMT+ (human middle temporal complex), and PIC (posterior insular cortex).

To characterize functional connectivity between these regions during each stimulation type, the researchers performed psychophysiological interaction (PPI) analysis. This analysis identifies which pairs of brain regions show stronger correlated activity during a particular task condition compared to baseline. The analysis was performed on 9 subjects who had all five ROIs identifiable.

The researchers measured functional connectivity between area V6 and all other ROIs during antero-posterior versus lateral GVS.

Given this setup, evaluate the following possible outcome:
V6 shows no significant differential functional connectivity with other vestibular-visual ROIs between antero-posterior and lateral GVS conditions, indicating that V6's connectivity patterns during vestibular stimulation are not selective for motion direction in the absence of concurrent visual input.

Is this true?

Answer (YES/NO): NO